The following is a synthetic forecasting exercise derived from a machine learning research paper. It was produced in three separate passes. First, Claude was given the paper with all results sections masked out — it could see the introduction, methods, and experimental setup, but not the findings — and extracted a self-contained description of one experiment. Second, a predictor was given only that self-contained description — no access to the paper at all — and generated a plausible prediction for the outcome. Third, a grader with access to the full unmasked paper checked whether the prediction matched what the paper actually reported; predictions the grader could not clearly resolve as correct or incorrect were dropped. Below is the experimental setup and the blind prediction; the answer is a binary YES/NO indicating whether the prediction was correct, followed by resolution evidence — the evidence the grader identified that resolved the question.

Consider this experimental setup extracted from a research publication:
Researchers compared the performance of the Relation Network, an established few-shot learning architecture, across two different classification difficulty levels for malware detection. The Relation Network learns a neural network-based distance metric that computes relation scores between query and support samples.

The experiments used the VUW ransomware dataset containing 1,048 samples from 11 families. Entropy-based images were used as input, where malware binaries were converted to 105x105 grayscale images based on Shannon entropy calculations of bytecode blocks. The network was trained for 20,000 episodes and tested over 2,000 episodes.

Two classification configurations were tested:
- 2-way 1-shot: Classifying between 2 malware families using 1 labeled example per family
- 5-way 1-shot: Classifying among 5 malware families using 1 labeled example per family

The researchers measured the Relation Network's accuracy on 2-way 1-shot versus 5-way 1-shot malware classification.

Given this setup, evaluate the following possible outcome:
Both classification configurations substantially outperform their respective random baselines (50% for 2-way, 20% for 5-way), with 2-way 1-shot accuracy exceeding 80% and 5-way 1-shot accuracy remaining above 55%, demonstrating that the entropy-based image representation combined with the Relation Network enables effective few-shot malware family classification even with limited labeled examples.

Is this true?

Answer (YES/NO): NO